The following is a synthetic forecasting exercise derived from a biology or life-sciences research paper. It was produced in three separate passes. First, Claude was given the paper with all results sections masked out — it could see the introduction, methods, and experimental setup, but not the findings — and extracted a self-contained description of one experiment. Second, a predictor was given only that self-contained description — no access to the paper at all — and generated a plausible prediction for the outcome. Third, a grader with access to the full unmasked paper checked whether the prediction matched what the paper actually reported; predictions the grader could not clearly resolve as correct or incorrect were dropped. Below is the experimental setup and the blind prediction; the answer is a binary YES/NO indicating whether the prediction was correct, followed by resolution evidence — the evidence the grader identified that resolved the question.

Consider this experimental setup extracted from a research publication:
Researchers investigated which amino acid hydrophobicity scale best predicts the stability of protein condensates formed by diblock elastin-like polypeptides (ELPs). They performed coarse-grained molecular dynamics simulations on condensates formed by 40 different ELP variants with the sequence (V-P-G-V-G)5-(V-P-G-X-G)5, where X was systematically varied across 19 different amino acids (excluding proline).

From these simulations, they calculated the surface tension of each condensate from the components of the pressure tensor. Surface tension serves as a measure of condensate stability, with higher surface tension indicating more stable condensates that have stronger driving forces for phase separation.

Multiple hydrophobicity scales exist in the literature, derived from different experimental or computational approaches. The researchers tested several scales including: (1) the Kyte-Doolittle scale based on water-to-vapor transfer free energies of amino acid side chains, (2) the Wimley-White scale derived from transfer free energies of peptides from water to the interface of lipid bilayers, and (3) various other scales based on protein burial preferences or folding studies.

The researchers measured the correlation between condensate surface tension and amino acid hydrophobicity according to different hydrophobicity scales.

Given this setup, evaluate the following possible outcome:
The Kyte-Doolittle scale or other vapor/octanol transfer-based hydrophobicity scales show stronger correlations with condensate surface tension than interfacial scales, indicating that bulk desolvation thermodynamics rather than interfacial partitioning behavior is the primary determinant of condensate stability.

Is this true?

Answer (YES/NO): NO